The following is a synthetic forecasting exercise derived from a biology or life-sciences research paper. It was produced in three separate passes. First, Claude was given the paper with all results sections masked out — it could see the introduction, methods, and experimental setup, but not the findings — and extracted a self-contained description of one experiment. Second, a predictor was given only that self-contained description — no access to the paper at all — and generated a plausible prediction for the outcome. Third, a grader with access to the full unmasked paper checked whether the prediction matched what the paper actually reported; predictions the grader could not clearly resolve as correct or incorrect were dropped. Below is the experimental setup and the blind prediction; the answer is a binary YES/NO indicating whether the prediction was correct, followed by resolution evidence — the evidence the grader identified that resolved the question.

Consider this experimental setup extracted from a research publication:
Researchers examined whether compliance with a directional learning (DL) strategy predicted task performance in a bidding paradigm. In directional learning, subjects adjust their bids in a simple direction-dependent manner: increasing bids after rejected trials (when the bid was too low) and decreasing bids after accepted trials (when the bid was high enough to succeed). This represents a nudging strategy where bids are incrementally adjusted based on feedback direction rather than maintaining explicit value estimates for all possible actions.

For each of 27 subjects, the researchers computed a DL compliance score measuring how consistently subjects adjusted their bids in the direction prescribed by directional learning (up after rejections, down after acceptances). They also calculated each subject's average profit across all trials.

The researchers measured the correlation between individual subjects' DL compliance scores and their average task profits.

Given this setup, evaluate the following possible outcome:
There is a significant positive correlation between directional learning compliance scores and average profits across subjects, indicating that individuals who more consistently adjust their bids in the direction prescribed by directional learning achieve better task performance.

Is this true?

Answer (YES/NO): YES